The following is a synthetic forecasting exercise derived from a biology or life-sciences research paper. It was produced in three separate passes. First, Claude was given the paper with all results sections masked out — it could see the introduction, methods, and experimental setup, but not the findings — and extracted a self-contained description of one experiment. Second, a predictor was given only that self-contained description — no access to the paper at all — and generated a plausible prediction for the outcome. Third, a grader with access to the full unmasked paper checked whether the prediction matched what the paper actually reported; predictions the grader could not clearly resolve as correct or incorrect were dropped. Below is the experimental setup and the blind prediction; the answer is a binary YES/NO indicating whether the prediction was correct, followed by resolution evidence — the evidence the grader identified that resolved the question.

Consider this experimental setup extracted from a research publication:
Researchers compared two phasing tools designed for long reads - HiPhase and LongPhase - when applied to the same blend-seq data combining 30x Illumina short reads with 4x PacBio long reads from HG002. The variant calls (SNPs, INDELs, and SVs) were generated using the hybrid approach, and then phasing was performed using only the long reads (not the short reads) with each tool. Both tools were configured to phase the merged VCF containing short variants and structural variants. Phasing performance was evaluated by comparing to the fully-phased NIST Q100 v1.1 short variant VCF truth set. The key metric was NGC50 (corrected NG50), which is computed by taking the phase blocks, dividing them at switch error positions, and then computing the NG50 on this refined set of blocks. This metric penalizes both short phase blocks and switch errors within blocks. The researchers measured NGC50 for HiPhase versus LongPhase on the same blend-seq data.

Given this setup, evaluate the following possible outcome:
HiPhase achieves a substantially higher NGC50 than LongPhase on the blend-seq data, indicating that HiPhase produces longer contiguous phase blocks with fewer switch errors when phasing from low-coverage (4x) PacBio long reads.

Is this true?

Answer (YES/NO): NO